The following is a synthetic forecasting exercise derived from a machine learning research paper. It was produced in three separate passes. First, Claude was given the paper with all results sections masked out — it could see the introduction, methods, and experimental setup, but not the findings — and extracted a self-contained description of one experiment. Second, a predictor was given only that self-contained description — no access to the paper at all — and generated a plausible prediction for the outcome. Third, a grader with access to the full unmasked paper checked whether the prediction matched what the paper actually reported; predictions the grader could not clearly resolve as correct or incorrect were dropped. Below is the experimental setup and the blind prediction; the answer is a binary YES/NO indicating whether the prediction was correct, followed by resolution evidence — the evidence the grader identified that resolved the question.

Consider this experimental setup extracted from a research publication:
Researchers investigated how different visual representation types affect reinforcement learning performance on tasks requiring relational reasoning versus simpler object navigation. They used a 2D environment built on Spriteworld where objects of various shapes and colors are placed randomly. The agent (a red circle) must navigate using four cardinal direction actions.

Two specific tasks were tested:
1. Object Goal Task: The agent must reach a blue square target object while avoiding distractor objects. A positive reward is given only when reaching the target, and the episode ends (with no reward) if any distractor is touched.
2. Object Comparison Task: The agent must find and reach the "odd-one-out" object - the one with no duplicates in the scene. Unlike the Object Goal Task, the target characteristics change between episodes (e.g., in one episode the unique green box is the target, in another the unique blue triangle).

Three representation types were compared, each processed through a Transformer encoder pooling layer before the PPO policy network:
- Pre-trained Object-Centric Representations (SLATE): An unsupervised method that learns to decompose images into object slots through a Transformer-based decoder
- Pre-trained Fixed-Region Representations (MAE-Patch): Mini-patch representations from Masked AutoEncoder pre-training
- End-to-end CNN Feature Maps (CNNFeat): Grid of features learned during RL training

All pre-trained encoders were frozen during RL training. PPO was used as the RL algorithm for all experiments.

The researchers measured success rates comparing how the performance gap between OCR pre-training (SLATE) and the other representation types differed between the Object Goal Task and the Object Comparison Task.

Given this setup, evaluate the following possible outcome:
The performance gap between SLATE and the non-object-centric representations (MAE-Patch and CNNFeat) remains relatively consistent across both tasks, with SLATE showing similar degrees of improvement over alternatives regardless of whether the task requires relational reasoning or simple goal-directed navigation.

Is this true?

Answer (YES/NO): NO